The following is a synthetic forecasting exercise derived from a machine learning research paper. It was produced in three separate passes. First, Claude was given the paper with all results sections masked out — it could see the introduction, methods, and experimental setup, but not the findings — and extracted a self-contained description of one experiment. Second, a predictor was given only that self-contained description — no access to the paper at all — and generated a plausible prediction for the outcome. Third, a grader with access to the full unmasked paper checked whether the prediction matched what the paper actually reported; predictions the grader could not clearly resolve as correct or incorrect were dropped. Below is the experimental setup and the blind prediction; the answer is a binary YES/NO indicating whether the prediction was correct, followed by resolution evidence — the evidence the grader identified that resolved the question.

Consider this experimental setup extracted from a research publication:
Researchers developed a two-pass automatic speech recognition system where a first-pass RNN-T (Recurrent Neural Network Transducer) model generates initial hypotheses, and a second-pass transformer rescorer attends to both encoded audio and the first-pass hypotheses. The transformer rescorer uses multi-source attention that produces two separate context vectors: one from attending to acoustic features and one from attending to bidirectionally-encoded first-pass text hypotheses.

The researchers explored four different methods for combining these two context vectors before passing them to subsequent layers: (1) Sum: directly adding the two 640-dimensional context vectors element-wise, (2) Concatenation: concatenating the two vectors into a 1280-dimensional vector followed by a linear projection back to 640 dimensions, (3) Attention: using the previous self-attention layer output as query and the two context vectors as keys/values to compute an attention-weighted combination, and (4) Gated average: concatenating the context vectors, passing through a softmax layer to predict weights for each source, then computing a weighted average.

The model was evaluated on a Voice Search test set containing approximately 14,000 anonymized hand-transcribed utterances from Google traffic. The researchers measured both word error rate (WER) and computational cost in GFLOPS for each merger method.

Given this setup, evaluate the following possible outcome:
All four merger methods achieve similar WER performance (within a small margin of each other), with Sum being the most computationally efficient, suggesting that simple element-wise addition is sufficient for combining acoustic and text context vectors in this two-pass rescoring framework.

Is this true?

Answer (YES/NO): NO